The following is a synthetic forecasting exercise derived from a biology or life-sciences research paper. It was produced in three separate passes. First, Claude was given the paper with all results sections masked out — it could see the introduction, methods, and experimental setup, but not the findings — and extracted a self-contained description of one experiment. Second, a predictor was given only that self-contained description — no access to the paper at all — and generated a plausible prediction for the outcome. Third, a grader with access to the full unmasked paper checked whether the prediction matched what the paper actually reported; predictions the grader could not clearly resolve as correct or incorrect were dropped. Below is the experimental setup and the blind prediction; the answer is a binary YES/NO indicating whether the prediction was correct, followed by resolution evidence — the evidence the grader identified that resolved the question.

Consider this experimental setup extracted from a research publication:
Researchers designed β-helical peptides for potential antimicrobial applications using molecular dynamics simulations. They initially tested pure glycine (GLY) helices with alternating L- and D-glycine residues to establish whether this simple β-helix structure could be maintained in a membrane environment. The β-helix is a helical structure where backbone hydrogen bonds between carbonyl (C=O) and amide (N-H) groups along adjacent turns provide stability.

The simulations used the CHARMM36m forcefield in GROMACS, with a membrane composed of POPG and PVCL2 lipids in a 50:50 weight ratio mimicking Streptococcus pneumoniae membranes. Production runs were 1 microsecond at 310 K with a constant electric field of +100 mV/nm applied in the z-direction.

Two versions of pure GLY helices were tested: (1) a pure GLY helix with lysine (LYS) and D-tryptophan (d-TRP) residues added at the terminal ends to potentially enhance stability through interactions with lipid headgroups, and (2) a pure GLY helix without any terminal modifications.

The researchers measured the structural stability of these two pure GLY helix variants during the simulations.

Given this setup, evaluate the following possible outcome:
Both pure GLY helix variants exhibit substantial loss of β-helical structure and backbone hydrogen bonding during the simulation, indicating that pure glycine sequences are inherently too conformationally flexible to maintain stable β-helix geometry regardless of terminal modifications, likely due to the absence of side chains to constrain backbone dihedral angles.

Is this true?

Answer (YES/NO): YES